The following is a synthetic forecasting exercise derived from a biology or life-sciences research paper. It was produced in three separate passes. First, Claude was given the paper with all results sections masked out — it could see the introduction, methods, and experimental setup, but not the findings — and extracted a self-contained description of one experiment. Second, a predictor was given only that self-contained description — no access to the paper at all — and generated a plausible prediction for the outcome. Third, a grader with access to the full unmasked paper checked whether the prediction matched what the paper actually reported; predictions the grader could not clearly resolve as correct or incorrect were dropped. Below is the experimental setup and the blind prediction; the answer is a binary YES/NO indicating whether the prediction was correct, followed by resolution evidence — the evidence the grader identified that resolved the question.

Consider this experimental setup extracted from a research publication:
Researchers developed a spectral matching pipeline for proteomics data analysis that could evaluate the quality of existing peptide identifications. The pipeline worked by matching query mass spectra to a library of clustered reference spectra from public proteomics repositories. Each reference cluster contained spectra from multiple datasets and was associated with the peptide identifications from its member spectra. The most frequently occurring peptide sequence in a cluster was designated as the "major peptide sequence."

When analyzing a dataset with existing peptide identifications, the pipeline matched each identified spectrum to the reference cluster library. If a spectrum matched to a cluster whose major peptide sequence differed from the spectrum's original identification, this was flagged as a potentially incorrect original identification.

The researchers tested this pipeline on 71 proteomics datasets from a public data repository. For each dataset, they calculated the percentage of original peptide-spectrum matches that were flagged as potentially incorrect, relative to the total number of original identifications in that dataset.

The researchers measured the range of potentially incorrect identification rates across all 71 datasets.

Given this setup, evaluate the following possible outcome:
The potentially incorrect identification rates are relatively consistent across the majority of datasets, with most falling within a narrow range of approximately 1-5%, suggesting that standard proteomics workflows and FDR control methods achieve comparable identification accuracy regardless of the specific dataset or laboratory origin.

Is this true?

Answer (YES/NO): NO